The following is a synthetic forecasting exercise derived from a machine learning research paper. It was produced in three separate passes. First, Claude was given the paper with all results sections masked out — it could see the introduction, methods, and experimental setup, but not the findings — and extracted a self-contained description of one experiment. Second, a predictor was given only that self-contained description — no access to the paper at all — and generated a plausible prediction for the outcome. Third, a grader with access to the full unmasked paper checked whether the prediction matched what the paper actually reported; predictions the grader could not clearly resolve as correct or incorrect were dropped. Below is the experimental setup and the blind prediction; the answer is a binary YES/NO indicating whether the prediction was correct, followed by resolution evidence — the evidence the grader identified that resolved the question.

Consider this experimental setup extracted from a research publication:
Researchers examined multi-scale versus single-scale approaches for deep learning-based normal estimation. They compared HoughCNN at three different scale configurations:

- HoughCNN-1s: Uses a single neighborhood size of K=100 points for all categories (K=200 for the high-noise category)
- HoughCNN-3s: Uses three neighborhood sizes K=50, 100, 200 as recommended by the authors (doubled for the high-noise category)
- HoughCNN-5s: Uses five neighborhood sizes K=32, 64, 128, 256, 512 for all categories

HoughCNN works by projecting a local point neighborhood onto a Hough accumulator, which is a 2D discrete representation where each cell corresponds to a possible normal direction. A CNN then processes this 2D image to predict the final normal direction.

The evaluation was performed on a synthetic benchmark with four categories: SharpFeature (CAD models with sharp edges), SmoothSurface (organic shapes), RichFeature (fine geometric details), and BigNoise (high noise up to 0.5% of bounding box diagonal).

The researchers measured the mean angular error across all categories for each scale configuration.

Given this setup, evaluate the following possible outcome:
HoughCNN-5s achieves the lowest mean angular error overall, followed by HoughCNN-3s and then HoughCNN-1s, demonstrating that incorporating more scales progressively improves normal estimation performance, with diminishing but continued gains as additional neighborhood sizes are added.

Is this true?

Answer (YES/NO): NO